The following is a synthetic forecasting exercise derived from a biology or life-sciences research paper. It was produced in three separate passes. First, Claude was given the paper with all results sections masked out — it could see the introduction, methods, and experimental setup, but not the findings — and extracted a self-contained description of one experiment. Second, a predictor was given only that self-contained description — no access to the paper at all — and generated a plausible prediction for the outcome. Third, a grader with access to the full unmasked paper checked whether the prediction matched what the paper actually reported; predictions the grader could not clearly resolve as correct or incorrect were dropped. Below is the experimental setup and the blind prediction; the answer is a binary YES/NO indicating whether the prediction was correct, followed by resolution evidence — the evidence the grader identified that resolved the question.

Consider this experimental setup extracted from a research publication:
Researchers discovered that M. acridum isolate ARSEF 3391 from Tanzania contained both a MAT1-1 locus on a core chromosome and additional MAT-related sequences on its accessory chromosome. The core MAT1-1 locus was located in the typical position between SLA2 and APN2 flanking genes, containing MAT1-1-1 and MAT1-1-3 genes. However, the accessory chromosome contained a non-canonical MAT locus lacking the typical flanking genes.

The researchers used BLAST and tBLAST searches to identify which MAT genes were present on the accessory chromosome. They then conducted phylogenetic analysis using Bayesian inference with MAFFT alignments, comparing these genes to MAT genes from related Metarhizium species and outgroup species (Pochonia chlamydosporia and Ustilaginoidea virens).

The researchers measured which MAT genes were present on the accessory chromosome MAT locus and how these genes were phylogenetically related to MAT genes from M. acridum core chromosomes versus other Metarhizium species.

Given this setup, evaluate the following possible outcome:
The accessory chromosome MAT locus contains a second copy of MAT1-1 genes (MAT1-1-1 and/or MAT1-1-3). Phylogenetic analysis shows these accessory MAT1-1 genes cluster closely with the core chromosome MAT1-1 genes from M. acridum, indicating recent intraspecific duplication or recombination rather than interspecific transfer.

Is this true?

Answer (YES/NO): NO